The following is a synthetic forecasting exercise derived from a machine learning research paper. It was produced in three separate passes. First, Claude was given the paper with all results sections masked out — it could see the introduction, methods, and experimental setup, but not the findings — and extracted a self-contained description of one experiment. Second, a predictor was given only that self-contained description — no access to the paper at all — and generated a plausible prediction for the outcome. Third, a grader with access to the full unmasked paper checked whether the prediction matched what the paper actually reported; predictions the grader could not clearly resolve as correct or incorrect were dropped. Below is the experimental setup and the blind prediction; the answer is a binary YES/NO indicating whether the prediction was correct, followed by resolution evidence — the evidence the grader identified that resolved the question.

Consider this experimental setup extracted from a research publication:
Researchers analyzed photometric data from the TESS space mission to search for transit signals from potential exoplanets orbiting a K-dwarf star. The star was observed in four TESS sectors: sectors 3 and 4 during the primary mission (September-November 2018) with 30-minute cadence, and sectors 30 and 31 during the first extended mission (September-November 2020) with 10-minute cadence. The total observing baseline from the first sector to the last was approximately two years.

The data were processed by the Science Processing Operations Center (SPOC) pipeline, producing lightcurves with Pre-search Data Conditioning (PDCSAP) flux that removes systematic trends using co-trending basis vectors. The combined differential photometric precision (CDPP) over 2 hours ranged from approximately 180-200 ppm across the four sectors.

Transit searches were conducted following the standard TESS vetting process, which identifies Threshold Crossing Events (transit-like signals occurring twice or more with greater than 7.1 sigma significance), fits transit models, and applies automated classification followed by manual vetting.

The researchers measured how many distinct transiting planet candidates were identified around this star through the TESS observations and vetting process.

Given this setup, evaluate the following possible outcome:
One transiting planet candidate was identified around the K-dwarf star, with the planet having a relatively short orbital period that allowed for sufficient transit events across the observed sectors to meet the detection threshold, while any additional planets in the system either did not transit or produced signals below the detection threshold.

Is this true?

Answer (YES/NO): NO